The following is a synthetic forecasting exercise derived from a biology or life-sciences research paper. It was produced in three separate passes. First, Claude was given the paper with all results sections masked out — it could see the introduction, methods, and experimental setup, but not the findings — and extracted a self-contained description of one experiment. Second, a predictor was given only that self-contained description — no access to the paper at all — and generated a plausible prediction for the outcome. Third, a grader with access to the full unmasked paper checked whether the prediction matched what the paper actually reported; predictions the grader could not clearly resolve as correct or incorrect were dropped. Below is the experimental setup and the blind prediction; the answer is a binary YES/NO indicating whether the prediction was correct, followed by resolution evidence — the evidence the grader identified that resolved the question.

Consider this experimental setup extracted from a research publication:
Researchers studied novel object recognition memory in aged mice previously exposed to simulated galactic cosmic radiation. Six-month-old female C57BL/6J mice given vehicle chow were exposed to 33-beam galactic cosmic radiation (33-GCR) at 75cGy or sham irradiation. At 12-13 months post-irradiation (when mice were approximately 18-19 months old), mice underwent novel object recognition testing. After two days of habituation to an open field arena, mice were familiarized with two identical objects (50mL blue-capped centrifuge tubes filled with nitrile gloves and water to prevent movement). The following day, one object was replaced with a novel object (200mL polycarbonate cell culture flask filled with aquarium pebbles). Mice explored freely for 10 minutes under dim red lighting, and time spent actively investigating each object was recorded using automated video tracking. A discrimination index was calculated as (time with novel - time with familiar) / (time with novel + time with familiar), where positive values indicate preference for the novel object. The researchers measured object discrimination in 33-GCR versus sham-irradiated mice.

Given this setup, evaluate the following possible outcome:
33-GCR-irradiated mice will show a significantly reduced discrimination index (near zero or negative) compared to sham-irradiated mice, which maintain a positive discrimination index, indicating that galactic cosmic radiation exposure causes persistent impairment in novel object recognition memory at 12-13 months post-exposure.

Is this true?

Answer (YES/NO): NO